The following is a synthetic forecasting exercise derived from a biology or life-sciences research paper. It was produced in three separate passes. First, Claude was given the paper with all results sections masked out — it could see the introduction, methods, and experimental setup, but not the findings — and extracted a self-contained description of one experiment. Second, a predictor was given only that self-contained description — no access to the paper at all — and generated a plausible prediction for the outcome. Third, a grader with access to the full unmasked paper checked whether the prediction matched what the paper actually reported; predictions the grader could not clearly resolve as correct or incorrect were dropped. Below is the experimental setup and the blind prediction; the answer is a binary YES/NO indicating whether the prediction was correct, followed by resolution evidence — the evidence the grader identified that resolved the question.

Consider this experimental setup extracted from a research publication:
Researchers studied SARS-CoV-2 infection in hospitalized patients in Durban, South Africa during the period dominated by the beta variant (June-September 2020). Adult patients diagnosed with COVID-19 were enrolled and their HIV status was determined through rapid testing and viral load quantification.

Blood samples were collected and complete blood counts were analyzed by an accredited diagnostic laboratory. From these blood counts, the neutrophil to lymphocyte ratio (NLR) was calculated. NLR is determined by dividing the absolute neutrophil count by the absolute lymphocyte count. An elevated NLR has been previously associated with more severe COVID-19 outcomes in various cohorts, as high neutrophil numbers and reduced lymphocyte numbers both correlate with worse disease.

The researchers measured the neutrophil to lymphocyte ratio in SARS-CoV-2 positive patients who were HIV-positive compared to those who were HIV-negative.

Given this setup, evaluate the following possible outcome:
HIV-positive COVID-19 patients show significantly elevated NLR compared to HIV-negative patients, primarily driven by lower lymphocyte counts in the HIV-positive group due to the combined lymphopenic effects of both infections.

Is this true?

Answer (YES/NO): NO